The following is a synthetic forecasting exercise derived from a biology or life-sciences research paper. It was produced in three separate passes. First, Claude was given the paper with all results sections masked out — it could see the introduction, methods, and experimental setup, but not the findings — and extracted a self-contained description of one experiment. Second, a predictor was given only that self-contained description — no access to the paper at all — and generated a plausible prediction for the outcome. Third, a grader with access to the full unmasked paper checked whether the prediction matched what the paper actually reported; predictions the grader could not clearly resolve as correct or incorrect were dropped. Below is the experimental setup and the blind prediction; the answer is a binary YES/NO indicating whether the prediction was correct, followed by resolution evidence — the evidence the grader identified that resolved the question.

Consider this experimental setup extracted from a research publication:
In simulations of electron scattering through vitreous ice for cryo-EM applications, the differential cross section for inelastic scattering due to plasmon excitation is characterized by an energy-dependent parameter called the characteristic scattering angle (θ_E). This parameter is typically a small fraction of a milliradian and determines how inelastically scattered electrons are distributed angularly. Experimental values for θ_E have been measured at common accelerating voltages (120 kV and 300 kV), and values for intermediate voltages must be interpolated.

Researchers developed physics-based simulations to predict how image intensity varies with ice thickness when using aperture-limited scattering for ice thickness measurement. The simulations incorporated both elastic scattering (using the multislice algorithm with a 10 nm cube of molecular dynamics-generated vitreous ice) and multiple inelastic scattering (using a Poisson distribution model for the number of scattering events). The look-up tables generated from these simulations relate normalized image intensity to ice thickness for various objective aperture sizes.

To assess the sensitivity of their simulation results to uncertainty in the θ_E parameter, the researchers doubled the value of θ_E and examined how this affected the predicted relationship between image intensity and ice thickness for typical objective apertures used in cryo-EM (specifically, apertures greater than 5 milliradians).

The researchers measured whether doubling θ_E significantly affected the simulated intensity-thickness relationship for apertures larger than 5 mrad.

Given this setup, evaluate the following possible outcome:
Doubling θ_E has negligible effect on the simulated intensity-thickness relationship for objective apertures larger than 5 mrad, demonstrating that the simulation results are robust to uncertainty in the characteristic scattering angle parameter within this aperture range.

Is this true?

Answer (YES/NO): YES